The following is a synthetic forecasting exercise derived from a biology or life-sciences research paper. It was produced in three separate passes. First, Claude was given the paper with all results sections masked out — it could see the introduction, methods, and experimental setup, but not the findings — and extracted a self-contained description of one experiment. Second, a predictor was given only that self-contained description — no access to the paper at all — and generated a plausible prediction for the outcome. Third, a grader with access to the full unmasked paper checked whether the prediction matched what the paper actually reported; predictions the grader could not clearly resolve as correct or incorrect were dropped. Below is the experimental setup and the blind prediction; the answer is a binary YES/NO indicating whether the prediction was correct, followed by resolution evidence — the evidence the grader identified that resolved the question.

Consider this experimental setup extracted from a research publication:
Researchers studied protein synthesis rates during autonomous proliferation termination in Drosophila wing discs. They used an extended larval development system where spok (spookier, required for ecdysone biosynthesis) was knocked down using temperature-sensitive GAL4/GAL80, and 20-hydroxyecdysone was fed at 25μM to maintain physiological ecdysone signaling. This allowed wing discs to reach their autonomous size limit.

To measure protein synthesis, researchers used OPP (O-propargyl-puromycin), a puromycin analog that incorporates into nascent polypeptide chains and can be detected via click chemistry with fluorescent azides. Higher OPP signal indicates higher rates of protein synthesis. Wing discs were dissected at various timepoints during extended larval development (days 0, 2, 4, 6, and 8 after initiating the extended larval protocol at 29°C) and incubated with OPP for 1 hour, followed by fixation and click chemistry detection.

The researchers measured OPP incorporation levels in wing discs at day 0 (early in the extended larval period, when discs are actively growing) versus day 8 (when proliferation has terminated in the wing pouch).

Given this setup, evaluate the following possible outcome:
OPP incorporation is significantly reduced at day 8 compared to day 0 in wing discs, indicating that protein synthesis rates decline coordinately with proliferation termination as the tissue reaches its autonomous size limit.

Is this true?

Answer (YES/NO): YES